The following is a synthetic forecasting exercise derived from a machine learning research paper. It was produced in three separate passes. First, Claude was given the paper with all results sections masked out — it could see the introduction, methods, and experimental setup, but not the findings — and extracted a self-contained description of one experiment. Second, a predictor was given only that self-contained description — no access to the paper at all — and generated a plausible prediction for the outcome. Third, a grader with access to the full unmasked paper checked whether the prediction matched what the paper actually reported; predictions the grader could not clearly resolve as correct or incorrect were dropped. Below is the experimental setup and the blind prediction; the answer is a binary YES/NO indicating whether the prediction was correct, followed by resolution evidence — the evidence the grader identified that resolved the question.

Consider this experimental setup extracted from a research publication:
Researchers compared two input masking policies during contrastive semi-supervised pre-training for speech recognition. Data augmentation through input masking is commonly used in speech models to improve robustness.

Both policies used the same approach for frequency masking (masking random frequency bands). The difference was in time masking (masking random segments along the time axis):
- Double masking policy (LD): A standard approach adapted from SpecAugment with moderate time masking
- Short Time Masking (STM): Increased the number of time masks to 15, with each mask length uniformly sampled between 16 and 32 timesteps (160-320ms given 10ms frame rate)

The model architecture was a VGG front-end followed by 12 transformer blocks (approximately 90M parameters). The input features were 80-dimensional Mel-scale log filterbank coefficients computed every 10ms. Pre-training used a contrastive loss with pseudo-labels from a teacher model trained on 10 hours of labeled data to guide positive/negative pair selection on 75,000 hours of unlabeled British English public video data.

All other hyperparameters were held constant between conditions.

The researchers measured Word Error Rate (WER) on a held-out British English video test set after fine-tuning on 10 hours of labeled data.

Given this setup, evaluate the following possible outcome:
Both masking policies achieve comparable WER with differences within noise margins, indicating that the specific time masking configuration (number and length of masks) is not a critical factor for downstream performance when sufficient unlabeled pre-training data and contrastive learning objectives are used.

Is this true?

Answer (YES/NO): NO